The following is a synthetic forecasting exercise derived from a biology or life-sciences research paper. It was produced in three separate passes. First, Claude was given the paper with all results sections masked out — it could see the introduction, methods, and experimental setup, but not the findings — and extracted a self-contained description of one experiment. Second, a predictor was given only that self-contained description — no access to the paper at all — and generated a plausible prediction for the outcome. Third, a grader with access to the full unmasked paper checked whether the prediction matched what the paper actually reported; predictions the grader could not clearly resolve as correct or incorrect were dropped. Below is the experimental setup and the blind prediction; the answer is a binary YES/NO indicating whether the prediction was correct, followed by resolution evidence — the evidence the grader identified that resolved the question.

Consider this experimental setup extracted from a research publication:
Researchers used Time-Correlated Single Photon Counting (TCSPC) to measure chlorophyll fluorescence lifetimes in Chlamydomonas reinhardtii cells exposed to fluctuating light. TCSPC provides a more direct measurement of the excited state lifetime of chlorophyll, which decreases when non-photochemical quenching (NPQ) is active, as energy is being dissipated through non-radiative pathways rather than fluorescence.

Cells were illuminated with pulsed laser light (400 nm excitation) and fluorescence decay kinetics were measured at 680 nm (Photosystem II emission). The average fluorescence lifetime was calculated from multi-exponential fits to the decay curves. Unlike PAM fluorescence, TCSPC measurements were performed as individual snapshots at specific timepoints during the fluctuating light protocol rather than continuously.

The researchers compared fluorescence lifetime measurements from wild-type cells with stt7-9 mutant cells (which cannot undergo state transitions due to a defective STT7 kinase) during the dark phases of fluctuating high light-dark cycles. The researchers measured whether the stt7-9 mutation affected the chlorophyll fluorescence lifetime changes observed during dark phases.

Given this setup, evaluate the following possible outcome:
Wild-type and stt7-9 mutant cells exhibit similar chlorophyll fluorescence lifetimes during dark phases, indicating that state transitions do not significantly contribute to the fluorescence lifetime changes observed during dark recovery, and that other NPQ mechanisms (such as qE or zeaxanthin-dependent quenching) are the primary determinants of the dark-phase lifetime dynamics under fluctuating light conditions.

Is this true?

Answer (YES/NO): NO